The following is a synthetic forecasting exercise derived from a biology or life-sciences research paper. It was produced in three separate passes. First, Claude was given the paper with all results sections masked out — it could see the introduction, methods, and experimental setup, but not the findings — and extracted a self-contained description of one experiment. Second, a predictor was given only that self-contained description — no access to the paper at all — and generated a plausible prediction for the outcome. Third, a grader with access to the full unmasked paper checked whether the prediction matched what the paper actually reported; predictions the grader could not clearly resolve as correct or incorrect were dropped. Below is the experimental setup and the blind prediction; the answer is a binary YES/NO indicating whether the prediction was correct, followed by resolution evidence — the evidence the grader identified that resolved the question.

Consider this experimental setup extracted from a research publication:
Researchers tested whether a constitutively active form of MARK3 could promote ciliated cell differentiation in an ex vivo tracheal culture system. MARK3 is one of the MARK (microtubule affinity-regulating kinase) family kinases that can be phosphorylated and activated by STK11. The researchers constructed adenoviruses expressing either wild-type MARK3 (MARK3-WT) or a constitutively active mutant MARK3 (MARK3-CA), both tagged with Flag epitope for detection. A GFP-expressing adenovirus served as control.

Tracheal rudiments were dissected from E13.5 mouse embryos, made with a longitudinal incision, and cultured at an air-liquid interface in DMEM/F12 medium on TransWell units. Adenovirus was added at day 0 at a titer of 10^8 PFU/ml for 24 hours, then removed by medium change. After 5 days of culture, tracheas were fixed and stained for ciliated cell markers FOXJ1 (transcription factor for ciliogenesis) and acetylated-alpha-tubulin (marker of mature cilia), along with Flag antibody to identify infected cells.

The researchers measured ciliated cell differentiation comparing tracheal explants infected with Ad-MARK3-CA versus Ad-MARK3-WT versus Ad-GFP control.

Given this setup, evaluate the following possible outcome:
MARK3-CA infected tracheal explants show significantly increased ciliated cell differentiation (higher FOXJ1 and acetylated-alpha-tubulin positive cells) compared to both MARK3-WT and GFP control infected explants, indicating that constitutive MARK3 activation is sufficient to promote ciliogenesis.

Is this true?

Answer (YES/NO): NO